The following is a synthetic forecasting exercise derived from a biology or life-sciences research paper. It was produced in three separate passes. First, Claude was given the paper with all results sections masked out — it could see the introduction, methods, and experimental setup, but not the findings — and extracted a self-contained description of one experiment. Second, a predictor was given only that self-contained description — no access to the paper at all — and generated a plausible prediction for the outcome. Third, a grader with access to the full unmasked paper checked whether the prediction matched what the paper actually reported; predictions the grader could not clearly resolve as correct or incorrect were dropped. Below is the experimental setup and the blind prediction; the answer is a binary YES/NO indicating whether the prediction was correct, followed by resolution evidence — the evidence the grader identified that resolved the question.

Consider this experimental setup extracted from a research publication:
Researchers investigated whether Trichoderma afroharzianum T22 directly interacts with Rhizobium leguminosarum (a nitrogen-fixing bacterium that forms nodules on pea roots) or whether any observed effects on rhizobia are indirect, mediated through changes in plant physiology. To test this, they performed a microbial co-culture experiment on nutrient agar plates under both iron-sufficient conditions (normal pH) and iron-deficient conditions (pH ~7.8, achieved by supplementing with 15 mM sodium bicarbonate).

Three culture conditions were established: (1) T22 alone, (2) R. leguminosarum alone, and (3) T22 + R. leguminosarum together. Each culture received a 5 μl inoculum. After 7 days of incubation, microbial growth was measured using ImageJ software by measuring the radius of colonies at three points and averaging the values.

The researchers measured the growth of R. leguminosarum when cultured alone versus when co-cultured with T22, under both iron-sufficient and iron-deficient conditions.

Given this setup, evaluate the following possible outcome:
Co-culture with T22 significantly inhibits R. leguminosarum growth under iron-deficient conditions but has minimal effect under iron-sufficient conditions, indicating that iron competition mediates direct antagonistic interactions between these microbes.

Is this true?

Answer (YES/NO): NO